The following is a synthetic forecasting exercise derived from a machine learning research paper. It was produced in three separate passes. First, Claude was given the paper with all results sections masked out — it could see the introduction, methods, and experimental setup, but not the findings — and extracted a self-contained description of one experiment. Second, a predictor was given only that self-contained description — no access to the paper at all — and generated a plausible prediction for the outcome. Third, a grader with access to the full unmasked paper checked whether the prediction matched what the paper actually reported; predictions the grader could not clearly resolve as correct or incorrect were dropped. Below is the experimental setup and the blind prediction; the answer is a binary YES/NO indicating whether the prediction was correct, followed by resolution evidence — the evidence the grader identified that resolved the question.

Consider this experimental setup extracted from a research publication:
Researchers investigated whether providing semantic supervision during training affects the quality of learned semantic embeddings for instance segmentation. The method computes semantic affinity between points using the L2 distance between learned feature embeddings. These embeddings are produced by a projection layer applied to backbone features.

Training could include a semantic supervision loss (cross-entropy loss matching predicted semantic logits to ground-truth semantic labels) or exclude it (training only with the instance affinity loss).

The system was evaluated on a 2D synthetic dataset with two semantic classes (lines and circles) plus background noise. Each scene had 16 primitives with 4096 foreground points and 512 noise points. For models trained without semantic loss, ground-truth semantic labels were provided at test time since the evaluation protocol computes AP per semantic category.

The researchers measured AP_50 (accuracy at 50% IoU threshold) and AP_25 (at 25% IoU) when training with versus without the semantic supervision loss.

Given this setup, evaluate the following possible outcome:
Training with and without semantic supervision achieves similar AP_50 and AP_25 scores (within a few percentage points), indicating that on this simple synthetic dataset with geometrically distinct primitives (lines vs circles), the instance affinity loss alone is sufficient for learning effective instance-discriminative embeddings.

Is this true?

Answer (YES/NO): NO